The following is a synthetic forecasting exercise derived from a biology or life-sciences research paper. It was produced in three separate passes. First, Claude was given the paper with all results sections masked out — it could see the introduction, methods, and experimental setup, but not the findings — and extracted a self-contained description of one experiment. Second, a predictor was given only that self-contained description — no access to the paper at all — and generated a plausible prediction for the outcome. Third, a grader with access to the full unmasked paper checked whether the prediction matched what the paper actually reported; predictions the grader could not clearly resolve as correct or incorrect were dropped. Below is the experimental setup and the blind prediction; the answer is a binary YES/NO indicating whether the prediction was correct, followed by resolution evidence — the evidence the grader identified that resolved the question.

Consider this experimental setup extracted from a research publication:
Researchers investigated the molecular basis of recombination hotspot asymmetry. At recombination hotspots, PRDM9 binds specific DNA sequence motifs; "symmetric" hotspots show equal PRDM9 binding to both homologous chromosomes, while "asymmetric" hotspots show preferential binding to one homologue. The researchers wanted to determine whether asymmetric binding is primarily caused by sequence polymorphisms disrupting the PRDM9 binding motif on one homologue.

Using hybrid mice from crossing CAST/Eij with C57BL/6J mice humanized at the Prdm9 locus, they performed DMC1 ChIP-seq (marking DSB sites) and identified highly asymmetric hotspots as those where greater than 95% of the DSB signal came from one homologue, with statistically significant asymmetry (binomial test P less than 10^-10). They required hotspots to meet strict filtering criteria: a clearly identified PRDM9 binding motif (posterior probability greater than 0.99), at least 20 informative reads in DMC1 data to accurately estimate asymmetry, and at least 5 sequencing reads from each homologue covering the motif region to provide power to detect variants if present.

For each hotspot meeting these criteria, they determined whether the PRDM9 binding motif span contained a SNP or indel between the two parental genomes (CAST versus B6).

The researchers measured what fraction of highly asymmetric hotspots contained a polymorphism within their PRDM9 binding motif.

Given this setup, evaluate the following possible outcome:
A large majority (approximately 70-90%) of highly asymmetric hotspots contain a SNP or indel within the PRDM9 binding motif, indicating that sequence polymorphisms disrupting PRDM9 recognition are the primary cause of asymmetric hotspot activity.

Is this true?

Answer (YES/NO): NO